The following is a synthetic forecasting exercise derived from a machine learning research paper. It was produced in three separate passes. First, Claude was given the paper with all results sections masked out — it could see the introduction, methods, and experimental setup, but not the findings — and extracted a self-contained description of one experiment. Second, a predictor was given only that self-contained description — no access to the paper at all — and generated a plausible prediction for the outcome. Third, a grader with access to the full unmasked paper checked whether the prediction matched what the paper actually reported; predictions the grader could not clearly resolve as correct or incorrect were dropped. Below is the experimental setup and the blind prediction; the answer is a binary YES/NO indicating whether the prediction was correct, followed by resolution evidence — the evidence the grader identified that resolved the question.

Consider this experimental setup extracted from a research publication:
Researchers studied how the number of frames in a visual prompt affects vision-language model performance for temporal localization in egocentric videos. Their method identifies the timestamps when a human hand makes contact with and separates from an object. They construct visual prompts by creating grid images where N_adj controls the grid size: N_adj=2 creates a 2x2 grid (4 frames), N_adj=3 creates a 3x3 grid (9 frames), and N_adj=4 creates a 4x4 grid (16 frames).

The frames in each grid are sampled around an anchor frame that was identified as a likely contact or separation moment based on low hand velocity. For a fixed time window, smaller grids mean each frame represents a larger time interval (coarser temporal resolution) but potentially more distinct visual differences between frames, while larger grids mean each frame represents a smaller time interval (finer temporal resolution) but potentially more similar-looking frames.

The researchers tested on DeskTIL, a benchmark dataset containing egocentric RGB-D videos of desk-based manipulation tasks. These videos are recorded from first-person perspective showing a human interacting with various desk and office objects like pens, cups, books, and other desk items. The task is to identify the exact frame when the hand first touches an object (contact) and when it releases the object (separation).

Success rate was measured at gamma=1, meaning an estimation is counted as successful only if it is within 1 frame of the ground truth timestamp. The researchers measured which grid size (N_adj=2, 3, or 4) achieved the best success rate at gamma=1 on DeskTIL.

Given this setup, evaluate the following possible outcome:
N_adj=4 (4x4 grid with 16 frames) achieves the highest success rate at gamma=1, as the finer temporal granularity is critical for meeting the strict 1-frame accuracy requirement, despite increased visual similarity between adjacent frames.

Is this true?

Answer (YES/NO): YES